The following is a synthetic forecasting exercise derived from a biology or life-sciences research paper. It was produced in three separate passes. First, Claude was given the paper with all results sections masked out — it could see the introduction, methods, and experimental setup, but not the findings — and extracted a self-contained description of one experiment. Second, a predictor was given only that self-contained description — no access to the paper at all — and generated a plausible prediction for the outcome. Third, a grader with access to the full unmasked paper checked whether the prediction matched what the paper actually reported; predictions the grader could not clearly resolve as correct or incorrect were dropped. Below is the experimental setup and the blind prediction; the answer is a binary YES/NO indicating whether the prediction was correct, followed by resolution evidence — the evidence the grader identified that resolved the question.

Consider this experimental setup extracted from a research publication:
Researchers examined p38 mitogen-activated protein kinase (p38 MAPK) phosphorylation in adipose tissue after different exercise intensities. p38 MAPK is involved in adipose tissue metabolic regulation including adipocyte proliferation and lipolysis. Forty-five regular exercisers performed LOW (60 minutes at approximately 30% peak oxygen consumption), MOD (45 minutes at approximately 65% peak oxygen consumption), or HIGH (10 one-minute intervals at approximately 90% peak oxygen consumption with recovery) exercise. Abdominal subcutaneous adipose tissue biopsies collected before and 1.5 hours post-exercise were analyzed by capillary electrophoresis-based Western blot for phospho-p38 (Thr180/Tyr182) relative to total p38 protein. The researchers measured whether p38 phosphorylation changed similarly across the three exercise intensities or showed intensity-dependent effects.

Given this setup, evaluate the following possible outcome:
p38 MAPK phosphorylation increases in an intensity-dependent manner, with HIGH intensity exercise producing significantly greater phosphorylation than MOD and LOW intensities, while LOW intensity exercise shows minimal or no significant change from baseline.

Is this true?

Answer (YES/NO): NO